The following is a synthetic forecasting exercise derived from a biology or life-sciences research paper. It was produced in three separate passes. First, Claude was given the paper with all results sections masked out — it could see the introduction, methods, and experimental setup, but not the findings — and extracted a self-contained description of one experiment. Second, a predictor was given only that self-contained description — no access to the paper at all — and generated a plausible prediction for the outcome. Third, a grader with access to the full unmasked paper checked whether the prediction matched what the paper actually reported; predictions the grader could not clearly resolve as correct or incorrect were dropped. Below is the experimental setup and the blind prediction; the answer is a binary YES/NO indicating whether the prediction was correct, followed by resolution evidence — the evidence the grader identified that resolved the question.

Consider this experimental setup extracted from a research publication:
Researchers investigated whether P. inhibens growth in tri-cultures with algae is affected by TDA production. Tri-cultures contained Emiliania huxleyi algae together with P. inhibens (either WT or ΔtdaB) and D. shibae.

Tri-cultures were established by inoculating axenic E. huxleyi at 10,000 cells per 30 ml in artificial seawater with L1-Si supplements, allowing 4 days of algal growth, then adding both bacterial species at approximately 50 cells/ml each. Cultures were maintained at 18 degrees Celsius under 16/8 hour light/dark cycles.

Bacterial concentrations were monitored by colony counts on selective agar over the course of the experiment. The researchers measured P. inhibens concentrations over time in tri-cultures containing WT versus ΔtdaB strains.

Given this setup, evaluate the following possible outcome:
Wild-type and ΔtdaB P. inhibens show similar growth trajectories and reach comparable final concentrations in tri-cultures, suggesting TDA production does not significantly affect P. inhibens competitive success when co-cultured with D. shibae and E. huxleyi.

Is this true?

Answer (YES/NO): YES